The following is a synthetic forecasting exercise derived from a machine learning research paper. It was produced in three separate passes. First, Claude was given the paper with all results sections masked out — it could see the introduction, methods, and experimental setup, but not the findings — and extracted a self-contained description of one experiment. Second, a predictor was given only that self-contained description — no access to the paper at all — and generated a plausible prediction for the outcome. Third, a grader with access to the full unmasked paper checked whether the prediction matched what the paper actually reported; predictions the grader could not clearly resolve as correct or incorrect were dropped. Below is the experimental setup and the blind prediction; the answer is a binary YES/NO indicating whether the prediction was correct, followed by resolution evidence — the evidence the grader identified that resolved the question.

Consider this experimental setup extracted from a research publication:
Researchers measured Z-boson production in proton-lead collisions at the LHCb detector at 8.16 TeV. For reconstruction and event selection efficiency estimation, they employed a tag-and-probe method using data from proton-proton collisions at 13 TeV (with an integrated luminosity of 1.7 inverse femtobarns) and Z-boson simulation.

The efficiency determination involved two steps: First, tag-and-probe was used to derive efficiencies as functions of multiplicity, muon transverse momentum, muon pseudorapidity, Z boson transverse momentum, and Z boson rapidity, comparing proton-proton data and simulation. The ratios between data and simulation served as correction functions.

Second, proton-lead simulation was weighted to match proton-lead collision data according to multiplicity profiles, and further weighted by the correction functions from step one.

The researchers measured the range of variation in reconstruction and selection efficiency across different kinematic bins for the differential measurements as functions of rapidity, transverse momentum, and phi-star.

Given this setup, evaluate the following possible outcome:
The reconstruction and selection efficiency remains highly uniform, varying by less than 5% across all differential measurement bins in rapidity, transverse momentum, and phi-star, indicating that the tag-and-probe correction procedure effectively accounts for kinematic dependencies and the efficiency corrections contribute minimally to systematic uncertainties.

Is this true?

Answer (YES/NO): NO